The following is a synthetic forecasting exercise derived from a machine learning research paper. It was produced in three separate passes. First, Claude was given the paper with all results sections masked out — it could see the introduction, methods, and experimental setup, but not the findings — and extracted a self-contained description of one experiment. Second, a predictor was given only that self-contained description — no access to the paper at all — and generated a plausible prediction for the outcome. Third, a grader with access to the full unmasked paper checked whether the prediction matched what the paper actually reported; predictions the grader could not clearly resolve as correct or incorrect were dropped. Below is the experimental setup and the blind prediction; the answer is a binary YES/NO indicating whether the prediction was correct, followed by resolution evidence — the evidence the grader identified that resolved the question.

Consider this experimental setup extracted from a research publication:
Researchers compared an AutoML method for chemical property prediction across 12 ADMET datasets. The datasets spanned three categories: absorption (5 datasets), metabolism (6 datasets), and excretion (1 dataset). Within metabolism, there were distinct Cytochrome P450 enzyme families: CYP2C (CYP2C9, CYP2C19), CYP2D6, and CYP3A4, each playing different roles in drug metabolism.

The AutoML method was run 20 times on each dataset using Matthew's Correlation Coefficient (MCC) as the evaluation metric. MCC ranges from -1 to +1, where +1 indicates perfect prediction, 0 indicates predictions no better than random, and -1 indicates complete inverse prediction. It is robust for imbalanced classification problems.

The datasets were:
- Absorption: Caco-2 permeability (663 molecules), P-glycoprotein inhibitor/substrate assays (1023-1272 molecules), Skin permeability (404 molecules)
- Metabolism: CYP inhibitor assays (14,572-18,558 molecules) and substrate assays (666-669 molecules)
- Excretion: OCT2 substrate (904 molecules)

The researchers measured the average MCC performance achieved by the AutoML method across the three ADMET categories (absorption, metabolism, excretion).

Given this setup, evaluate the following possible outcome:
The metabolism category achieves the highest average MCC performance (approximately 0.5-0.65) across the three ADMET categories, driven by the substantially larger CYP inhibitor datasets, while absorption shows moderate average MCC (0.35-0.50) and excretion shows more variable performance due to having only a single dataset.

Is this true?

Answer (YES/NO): NO